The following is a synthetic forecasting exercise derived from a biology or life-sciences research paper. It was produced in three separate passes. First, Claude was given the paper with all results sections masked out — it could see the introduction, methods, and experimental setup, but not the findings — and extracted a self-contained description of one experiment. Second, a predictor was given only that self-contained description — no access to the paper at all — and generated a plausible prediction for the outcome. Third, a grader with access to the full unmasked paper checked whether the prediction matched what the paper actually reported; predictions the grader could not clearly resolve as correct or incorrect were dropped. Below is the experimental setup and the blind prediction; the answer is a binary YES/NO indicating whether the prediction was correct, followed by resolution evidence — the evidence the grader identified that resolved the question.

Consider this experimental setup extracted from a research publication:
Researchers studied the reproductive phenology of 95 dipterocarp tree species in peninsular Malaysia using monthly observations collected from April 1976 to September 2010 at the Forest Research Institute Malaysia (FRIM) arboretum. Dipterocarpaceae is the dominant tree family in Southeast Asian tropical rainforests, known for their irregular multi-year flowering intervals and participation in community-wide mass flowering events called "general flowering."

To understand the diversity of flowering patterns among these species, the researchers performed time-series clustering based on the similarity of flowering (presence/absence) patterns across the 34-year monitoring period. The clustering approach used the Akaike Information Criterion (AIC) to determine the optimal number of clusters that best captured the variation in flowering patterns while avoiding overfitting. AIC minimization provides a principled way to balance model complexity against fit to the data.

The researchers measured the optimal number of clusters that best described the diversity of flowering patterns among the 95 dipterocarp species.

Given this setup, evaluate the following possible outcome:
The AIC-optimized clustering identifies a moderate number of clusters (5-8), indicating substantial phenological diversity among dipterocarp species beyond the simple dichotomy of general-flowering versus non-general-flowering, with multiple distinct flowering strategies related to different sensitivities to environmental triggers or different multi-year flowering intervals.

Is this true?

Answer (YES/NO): NO